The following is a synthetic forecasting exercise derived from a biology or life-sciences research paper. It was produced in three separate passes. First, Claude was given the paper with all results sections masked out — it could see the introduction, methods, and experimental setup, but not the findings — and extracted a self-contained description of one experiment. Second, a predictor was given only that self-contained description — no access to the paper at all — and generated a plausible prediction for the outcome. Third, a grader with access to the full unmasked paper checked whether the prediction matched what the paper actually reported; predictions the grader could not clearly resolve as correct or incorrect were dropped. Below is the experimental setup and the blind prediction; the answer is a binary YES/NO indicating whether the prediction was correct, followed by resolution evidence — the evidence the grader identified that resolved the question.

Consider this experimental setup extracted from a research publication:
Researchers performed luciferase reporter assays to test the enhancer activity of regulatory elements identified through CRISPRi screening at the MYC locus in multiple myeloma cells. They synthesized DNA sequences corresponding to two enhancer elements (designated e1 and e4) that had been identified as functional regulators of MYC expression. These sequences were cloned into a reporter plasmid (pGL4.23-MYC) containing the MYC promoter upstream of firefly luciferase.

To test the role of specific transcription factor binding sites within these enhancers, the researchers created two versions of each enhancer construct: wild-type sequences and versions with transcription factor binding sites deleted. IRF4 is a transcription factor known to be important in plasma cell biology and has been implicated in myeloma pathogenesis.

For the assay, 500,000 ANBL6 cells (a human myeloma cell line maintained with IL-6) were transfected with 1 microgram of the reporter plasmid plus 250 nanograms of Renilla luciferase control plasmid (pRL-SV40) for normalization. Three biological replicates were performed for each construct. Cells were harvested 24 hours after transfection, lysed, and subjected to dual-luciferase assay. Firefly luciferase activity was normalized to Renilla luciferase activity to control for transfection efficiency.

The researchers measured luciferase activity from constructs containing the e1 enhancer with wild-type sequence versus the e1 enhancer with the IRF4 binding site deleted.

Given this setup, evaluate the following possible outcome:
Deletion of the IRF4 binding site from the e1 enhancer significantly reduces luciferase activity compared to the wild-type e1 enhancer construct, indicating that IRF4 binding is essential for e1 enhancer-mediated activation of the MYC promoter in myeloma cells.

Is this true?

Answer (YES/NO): YES